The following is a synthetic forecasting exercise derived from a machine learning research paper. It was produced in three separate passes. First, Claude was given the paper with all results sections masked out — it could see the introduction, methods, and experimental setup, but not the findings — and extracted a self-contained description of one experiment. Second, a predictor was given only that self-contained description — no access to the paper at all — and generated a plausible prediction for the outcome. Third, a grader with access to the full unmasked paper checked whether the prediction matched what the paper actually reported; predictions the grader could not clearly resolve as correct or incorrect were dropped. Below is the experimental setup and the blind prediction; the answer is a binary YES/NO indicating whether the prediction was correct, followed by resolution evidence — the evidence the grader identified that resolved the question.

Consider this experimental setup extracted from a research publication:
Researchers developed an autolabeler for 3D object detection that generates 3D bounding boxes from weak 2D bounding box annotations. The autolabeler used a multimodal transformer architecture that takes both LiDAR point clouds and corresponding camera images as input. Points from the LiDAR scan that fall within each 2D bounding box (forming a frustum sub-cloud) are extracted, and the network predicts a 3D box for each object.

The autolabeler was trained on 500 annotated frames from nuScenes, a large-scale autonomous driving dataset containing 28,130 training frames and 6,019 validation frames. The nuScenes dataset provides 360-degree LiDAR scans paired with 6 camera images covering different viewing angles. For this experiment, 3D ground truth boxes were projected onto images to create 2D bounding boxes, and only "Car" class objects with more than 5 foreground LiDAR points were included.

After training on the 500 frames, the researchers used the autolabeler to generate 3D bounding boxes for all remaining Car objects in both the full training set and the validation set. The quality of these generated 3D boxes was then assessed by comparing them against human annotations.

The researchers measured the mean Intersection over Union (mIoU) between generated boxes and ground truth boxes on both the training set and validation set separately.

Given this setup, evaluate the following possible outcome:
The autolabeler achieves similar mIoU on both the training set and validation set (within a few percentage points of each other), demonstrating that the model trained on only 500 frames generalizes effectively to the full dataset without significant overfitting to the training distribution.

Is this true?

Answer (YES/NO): YES